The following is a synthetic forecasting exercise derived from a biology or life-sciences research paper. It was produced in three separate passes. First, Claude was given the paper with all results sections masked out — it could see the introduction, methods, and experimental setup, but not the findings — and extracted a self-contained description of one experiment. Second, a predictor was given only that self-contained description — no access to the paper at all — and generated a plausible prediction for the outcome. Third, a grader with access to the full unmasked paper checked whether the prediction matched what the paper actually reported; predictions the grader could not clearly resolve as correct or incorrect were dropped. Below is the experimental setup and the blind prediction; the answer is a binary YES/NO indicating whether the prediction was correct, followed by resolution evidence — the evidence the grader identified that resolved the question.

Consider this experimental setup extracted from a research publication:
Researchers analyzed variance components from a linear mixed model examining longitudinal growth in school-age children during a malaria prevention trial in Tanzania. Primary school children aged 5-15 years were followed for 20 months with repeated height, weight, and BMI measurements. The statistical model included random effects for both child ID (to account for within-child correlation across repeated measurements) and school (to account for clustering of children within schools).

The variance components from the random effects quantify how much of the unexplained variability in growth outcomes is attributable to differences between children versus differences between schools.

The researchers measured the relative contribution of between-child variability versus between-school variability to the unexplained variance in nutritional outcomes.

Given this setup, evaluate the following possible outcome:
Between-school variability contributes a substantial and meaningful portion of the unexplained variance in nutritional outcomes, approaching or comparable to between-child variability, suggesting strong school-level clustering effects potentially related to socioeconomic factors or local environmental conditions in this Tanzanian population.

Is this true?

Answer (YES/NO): NO